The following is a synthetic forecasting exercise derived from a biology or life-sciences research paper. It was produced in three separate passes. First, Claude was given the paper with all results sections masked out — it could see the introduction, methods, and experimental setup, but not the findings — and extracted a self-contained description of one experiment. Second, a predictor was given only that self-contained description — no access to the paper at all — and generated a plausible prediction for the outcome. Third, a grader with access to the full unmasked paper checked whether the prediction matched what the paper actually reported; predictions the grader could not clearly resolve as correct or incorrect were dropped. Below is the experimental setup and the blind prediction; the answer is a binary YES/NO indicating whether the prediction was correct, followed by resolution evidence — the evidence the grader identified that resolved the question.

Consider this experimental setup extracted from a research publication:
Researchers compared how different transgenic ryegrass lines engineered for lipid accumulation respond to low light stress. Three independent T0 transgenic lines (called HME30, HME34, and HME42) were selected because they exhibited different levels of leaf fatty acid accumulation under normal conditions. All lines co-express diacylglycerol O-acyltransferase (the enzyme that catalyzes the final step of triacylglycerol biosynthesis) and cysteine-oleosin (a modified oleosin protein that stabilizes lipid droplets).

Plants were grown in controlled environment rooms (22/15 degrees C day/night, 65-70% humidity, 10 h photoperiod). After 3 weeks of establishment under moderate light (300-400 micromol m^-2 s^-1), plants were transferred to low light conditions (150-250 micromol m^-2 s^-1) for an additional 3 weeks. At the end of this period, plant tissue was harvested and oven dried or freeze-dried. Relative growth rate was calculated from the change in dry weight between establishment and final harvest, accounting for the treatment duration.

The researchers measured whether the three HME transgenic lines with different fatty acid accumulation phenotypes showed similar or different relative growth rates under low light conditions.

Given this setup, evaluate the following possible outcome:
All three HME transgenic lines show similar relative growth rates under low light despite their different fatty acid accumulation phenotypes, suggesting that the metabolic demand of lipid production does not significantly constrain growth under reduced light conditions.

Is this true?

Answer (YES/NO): YES